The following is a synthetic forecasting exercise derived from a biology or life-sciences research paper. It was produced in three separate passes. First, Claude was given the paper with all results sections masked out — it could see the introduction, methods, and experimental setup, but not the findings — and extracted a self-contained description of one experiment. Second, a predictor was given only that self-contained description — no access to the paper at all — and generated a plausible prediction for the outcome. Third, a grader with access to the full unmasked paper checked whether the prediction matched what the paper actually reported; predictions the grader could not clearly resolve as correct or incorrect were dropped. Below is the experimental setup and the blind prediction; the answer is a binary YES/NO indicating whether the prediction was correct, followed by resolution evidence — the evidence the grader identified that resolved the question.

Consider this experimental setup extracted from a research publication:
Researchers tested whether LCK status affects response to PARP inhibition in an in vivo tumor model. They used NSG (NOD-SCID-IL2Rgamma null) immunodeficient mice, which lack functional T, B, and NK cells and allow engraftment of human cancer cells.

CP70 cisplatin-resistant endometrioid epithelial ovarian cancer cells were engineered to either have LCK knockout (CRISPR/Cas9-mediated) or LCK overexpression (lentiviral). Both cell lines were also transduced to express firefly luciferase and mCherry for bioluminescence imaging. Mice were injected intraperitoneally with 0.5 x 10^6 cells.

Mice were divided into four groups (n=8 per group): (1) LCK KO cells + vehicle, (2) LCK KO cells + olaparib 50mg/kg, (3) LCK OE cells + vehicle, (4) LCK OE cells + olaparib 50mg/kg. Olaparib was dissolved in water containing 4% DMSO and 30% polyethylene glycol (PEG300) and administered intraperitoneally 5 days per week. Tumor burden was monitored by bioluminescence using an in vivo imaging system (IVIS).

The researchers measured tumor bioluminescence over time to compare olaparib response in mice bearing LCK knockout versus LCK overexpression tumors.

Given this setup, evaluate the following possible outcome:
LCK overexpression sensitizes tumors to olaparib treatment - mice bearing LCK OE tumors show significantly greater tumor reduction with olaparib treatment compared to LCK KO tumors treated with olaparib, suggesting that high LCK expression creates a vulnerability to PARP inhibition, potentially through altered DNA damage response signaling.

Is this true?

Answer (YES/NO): NO